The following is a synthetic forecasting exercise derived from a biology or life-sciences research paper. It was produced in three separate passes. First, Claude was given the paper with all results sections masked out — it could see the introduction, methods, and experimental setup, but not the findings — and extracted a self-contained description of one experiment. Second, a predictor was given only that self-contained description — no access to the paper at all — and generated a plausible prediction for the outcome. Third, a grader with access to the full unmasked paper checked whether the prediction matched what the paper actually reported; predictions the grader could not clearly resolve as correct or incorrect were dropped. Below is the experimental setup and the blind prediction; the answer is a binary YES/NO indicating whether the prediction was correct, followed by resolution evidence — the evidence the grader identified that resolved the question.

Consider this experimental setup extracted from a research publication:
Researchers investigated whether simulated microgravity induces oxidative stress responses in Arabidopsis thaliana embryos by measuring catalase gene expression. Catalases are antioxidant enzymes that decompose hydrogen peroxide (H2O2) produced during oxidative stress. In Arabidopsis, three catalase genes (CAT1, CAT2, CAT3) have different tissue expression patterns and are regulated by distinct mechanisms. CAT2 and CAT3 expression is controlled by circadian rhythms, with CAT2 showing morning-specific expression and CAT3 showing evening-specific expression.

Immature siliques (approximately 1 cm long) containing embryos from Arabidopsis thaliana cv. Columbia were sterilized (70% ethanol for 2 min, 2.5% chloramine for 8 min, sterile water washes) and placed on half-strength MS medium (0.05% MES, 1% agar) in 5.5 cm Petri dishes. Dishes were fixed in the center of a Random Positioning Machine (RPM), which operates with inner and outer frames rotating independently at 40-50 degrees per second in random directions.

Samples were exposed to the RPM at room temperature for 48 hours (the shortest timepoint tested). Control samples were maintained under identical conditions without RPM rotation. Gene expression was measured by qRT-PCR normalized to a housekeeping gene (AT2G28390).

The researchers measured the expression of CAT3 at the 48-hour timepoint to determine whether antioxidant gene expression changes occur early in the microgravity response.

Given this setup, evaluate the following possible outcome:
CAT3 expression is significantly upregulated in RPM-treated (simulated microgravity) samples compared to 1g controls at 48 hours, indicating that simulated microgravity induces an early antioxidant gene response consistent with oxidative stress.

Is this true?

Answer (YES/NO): YES